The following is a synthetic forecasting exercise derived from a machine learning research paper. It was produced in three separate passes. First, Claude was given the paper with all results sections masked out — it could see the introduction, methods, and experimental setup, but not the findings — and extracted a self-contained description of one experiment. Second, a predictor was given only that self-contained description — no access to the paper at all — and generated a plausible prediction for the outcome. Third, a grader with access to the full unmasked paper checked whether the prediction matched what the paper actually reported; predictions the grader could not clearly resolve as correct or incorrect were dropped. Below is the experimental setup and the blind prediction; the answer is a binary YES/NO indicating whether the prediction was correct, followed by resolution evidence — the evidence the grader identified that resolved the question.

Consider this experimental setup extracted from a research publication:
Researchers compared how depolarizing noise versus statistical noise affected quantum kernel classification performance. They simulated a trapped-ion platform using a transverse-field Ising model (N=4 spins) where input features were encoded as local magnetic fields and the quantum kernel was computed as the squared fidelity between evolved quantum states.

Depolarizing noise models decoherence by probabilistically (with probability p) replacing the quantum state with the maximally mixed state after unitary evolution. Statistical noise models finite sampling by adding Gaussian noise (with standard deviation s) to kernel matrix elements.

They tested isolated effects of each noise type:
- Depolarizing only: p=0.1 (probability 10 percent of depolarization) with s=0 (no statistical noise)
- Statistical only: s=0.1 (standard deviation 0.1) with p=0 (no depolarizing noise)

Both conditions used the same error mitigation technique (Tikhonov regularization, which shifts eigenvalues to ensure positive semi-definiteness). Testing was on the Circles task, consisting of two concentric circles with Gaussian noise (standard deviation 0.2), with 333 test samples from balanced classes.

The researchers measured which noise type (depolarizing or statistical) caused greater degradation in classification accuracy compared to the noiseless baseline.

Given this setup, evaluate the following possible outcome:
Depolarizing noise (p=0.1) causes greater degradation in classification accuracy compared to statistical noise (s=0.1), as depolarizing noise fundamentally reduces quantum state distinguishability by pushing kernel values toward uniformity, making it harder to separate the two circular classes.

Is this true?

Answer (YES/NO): NO